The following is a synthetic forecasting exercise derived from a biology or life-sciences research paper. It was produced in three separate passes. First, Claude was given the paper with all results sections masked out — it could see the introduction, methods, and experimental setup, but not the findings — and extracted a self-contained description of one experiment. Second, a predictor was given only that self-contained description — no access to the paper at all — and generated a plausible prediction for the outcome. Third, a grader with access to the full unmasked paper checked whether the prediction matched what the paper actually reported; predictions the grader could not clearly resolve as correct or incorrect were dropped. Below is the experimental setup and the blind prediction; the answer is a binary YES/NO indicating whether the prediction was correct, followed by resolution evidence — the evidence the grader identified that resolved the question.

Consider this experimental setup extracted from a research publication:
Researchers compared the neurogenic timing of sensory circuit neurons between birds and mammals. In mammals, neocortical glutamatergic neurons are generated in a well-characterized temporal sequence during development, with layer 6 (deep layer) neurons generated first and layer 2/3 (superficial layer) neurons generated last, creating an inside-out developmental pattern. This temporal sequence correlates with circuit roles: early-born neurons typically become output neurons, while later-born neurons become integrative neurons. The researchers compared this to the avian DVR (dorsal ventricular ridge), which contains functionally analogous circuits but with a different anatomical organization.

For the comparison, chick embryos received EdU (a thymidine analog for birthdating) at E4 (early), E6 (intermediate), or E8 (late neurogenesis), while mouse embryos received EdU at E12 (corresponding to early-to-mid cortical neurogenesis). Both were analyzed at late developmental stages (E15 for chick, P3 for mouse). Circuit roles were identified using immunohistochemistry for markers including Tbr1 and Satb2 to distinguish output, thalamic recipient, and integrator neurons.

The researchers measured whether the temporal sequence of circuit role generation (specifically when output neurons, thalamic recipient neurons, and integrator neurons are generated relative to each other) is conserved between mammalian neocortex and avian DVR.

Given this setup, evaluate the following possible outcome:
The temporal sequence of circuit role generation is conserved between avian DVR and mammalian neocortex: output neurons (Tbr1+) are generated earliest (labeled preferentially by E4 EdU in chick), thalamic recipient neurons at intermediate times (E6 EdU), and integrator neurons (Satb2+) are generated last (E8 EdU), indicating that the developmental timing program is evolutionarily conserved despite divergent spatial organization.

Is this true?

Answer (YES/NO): NO